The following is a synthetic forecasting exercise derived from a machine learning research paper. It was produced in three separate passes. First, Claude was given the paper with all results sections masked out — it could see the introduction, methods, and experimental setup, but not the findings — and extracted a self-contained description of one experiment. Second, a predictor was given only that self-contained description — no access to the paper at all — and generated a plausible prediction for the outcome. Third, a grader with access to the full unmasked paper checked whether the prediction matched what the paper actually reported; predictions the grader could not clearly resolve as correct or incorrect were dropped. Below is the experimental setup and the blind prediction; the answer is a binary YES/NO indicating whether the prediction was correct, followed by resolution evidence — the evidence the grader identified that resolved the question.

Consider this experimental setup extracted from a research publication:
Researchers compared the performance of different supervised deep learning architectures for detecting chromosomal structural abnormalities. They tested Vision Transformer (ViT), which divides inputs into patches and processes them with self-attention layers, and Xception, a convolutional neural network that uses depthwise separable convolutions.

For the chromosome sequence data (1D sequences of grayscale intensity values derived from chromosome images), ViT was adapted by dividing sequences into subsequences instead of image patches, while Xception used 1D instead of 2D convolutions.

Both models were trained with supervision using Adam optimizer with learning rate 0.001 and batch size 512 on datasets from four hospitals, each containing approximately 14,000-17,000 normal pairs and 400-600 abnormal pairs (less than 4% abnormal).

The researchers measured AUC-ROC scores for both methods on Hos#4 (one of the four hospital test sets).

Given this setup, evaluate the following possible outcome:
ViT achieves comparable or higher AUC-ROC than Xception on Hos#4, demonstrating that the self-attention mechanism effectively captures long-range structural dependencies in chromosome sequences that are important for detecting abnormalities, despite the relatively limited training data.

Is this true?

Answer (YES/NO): NO